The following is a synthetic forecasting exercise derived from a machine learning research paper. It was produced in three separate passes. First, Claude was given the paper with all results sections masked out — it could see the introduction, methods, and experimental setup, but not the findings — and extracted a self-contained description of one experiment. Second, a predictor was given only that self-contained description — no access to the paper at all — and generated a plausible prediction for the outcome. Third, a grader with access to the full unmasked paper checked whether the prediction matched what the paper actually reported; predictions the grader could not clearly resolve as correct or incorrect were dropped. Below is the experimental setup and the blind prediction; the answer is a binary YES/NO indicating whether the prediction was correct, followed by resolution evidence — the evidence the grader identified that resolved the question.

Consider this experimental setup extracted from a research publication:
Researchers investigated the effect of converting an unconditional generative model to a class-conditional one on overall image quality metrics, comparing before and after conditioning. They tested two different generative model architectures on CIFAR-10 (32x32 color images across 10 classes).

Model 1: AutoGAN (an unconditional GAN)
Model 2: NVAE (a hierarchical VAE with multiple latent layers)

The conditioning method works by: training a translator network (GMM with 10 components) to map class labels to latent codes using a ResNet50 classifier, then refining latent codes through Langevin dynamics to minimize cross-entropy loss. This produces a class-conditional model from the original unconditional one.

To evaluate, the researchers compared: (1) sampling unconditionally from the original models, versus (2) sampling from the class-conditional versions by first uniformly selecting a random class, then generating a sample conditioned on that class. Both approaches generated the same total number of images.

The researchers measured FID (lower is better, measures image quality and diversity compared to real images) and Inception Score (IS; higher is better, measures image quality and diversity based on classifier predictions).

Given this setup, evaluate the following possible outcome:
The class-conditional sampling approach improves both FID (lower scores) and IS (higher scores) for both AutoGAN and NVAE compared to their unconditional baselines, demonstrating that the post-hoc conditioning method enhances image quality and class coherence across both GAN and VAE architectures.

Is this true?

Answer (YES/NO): YES